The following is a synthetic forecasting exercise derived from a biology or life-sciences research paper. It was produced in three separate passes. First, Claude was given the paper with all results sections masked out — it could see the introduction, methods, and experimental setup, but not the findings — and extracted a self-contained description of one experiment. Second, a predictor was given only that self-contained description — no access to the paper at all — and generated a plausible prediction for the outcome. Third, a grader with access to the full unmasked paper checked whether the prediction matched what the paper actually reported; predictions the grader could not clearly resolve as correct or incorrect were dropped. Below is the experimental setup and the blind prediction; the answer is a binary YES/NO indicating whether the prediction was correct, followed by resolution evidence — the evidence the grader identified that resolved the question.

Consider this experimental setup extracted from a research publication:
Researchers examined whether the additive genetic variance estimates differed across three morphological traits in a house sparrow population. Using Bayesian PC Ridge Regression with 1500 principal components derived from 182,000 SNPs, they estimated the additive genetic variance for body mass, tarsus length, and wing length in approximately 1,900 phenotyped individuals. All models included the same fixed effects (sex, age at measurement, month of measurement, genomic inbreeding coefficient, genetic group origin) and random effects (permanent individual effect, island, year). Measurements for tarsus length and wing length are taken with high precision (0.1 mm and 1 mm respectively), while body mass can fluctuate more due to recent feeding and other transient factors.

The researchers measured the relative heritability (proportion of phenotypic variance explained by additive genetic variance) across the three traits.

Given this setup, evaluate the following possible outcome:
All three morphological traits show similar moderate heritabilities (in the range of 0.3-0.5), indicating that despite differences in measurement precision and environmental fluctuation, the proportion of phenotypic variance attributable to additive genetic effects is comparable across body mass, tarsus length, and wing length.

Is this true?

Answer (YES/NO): NO